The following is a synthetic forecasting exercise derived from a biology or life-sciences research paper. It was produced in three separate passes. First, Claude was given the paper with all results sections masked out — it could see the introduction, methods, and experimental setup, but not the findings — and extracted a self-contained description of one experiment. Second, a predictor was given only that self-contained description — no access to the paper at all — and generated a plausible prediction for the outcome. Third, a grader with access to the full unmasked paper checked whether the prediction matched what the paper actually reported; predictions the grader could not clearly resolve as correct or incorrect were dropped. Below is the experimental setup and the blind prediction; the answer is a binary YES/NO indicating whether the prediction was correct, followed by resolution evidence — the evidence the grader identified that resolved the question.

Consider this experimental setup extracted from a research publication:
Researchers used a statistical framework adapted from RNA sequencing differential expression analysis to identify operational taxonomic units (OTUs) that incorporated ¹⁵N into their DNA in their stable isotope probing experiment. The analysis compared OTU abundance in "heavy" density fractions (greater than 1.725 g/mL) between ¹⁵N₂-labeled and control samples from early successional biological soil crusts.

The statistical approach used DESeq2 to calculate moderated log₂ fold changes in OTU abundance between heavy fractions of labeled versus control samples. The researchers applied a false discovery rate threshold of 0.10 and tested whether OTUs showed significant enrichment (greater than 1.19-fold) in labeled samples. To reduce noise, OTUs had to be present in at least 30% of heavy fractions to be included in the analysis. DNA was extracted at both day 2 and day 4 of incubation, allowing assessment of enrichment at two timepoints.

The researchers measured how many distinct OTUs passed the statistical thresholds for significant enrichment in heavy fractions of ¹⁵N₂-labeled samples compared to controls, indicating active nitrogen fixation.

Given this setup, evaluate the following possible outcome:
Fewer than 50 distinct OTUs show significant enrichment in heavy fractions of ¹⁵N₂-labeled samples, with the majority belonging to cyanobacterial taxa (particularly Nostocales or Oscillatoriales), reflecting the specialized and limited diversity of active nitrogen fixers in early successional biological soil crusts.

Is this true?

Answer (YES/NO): NO